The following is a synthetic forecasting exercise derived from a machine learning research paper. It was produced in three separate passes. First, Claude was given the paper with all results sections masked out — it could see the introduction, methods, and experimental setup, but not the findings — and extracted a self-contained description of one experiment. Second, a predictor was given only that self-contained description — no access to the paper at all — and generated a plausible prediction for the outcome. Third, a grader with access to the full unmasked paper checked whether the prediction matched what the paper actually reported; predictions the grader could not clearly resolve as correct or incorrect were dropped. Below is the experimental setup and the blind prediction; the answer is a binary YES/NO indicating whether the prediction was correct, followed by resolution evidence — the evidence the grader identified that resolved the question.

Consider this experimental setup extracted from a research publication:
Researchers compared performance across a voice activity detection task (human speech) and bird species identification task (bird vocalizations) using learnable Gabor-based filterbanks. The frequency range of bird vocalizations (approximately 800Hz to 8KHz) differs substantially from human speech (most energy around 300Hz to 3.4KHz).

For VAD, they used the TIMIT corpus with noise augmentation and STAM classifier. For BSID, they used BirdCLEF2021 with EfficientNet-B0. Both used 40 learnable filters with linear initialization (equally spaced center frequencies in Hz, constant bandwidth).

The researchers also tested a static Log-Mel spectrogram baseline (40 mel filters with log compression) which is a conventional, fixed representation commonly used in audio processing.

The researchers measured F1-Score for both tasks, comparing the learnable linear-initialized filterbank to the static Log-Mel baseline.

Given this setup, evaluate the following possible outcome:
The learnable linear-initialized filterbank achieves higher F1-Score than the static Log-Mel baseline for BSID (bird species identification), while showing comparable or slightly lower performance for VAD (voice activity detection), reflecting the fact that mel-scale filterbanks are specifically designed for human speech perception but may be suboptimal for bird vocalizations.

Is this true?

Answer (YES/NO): NO